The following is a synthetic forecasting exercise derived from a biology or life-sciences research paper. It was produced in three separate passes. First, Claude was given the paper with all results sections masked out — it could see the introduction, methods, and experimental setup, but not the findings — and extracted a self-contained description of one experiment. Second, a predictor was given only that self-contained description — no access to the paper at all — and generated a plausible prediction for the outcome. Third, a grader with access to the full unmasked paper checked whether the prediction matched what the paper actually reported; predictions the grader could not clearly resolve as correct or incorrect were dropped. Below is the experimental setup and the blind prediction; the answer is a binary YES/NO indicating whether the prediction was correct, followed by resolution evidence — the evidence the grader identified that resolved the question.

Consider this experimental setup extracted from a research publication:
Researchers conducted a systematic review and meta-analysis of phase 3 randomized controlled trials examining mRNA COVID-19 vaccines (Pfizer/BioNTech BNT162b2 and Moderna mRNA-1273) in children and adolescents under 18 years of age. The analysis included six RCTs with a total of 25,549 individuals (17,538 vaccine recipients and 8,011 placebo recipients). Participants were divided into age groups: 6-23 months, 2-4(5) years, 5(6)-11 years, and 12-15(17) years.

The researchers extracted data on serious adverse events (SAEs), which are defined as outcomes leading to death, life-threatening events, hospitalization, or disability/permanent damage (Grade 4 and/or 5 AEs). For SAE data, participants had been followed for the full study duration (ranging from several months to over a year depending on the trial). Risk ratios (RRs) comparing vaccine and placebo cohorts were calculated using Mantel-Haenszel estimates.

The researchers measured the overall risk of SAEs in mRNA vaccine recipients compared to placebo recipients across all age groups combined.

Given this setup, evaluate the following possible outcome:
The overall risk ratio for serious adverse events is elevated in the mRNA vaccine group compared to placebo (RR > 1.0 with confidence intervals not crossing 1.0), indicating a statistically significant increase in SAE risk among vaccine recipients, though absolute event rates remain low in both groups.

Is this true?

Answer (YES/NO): NO